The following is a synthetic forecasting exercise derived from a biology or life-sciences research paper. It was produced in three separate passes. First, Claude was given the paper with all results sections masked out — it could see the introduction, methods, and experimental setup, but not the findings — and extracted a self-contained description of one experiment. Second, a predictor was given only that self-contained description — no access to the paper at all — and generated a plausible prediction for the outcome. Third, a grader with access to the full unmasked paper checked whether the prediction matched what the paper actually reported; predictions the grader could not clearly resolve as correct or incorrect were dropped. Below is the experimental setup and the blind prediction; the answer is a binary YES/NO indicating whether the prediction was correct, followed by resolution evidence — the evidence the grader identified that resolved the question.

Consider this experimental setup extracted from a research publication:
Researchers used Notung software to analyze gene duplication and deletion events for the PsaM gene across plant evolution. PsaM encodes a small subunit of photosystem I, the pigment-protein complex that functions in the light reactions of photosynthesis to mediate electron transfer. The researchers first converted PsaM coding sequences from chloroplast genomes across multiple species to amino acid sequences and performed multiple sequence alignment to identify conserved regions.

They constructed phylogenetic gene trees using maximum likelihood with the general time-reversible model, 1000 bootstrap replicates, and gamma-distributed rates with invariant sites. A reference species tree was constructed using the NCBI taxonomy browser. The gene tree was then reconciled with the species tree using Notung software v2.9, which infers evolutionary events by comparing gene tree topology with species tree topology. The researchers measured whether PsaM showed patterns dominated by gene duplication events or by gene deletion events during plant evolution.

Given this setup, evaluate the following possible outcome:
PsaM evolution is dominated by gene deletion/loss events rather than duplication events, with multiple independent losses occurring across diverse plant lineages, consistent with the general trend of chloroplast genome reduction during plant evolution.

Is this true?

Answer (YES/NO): YES